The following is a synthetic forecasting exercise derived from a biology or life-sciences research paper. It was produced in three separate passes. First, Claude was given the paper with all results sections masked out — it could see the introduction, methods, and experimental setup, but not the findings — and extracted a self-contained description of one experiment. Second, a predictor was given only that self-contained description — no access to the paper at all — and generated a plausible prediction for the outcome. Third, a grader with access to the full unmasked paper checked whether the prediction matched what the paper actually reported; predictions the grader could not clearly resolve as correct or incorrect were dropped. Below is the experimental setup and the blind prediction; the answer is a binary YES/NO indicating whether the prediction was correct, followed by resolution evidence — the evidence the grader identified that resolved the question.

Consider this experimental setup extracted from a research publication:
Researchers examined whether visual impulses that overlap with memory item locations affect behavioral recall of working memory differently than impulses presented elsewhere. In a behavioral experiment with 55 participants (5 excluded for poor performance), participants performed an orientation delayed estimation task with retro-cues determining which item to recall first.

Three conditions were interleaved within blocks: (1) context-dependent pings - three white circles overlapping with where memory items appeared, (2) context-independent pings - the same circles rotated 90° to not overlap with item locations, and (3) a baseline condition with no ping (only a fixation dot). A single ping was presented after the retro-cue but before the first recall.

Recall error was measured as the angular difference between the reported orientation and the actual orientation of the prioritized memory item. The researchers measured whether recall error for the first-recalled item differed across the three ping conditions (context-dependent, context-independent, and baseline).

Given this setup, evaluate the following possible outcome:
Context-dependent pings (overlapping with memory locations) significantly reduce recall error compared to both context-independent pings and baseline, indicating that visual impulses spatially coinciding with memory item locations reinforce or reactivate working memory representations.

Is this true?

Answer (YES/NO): NO